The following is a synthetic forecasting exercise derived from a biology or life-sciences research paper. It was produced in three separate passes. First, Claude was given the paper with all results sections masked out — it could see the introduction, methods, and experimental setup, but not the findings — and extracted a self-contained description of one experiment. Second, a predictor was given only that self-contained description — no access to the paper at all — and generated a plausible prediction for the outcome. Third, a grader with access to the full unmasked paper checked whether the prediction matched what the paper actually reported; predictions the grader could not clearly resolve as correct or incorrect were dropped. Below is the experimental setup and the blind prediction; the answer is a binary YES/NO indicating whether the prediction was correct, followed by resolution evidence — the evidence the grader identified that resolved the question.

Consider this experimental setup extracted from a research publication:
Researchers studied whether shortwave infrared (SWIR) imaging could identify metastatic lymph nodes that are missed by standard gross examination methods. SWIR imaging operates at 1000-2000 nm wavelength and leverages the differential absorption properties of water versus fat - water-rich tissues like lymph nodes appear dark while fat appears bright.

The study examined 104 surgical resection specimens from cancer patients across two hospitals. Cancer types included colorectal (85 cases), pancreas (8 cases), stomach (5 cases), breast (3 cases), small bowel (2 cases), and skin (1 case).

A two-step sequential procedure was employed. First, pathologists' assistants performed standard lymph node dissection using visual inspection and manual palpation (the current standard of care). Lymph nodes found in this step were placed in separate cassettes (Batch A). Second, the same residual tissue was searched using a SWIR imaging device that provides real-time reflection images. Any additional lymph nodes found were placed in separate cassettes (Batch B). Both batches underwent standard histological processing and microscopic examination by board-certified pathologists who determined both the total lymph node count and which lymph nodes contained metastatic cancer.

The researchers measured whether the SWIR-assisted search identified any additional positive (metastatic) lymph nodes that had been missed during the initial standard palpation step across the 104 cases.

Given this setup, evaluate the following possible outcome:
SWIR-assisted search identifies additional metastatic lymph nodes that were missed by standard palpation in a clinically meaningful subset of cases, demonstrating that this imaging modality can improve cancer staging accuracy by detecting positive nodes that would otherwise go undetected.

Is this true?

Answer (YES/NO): YES